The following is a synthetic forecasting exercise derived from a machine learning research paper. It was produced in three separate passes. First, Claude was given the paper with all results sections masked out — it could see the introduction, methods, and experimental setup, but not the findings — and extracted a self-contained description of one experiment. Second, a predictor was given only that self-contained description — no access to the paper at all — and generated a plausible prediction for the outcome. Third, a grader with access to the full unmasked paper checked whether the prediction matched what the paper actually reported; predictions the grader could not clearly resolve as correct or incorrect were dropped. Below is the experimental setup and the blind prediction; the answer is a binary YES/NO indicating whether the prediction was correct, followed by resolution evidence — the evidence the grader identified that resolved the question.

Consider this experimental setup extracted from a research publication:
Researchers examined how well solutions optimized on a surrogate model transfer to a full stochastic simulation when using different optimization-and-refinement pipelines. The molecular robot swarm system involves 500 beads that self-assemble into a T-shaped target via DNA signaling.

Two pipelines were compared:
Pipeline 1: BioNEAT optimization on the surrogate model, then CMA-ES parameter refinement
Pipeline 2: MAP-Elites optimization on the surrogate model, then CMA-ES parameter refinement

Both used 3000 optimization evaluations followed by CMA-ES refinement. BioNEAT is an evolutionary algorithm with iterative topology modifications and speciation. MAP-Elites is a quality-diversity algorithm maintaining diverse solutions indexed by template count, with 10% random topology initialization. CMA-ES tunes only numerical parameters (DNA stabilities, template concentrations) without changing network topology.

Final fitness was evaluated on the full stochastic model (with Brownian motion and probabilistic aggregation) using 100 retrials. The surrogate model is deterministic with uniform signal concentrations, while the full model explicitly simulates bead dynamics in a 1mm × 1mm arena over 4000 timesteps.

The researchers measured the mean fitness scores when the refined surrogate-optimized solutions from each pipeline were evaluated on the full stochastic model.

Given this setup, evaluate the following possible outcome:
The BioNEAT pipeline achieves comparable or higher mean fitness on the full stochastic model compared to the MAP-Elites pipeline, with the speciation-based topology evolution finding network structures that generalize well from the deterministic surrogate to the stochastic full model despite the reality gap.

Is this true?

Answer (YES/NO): YES